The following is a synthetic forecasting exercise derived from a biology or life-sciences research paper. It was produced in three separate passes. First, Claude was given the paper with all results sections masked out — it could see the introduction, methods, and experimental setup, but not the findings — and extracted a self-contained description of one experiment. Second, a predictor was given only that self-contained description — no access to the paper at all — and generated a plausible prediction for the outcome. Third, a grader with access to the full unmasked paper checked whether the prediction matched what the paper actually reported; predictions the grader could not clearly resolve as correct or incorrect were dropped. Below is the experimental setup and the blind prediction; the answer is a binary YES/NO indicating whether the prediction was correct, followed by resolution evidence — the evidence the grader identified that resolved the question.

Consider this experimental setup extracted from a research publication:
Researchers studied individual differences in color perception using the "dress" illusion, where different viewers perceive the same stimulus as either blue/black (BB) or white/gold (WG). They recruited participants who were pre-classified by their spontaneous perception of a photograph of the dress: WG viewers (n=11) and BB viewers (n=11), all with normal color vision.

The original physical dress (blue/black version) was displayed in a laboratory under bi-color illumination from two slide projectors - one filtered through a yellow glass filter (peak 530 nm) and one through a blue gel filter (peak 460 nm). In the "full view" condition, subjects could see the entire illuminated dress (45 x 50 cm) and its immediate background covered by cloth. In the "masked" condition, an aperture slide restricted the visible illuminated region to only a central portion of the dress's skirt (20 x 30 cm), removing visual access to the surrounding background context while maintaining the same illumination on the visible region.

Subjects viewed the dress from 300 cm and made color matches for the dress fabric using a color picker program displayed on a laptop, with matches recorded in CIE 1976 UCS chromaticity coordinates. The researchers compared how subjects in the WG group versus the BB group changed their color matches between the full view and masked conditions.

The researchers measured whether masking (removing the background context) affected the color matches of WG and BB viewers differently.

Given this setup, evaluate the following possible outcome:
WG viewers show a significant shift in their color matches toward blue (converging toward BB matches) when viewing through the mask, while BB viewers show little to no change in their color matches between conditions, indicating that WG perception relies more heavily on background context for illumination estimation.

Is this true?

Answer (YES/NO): NO